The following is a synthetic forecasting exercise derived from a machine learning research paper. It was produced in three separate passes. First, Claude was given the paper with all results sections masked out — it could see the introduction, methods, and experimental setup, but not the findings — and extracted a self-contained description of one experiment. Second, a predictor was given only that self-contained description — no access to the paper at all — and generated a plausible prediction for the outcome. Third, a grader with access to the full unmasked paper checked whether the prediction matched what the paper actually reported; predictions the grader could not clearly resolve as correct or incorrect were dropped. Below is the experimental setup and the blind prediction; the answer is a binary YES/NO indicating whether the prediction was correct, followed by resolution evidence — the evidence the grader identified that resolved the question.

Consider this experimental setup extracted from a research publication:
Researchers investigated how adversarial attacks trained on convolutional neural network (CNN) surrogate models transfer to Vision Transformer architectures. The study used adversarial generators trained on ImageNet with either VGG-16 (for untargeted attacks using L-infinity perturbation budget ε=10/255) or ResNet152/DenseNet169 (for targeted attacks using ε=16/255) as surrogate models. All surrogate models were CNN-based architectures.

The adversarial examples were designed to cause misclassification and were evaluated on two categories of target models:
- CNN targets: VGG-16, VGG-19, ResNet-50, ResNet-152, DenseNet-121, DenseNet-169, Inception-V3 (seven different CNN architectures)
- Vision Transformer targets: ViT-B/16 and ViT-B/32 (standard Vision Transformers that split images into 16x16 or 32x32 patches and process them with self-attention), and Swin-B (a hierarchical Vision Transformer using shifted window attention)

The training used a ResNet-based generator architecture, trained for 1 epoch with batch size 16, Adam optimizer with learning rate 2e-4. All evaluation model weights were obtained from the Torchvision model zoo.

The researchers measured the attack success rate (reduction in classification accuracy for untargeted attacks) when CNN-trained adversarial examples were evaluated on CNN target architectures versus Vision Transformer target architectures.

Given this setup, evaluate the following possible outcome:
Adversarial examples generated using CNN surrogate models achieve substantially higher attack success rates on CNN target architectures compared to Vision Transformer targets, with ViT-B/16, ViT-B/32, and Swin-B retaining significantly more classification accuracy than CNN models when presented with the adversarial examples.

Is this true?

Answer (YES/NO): YES